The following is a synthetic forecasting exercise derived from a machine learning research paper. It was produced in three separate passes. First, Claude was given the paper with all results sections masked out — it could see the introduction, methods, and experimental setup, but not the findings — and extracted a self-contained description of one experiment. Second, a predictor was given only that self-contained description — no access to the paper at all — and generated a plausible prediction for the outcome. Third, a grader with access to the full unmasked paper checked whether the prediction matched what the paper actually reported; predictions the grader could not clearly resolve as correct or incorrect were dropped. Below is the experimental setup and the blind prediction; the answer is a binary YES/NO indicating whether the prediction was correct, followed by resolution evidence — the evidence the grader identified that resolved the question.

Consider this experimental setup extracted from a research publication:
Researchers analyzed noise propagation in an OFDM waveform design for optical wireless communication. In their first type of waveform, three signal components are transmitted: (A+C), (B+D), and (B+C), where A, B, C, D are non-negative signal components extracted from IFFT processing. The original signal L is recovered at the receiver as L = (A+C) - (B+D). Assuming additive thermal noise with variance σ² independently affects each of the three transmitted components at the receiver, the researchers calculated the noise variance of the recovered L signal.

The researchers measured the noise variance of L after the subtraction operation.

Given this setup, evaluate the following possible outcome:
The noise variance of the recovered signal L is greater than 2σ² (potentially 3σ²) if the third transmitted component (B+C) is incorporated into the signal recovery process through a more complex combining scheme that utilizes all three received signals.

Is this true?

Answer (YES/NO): NO